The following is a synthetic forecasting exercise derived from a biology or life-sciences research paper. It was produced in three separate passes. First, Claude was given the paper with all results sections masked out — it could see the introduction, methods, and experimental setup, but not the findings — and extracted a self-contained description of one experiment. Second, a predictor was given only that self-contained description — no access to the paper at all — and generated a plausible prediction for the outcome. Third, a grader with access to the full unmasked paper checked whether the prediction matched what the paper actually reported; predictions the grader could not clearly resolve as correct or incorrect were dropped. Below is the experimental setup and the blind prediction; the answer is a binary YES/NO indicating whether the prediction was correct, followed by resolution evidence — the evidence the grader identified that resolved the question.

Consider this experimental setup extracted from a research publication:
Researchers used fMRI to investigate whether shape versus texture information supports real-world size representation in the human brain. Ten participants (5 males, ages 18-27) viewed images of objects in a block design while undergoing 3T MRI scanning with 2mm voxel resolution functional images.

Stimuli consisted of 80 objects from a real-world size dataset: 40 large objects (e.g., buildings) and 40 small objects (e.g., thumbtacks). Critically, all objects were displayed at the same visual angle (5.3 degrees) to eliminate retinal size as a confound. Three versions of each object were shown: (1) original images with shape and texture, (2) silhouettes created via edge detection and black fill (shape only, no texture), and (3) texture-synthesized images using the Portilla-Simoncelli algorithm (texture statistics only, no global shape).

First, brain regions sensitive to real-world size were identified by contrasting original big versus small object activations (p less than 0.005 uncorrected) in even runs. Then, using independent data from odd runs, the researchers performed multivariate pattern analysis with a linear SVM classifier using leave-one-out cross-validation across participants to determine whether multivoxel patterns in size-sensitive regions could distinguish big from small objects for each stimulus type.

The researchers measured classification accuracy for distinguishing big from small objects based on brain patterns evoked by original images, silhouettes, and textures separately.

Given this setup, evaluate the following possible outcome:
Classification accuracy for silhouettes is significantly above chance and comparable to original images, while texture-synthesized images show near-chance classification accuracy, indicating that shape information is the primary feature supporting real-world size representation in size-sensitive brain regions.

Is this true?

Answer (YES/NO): YES